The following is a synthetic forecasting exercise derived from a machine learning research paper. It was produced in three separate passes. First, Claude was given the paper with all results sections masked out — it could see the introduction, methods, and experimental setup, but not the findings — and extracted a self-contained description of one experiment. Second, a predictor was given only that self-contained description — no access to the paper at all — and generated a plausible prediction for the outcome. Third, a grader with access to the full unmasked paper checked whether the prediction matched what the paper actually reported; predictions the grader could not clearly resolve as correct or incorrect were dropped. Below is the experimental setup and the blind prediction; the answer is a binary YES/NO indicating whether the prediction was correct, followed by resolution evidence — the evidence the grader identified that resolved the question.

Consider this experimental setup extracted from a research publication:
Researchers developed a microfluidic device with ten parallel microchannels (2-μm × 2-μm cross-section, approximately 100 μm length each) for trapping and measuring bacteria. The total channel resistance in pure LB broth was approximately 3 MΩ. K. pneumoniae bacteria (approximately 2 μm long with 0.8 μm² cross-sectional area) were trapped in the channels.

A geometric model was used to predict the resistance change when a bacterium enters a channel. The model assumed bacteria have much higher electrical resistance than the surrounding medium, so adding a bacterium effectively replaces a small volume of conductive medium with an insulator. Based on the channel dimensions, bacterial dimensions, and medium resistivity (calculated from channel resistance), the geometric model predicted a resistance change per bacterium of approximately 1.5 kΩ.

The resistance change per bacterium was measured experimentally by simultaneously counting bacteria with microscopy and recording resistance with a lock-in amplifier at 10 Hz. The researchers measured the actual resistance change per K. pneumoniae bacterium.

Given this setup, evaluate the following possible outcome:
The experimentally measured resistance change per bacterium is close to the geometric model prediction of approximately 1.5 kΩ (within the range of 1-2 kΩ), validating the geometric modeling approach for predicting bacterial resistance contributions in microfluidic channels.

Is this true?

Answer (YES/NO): NO